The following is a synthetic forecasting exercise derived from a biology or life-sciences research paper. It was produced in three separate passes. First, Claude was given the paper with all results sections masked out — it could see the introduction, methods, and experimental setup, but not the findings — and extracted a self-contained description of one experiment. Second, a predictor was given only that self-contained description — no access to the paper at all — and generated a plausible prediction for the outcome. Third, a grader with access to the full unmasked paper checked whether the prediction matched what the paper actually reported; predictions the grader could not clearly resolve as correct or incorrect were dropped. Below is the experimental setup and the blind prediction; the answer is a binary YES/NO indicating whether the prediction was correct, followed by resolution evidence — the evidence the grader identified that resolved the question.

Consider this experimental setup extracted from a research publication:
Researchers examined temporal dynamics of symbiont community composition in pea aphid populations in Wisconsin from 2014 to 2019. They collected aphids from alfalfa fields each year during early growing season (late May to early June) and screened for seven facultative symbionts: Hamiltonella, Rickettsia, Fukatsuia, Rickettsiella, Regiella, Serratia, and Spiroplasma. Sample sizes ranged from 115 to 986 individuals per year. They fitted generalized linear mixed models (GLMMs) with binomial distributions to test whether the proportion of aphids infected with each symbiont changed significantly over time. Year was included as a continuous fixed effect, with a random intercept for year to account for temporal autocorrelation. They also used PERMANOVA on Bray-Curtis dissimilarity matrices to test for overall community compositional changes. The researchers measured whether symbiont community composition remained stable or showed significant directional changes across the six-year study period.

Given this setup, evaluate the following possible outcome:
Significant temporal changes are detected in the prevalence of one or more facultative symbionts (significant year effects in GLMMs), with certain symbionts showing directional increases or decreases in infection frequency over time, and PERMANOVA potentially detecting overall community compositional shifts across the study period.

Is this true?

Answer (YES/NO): YES